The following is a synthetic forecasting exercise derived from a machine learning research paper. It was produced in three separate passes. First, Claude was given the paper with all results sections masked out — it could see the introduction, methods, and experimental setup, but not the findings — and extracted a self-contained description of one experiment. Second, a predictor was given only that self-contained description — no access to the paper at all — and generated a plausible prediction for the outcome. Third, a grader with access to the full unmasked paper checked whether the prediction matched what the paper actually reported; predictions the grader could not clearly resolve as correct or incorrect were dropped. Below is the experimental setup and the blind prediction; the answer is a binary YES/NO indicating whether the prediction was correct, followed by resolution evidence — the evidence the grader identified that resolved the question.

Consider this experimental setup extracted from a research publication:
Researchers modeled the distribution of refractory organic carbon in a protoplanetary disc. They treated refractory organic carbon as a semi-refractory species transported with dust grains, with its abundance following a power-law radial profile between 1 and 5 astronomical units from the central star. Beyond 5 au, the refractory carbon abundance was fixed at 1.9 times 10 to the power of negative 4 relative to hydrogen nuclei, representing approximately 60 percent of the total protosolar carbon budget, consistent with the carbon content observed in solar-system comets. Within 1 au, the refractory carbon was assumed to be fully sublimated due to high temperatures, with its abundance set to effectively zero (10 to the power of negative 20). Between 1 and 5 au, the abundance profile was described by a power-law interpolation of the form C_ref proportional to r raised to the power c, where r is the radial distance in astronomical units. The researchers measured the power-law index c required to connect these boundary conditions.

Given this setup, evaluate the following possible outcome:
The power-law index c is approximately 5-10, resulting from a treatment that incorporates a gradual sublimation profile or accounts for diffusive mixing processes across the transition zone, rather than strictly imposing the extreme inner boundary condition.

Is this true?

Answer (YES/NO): NO